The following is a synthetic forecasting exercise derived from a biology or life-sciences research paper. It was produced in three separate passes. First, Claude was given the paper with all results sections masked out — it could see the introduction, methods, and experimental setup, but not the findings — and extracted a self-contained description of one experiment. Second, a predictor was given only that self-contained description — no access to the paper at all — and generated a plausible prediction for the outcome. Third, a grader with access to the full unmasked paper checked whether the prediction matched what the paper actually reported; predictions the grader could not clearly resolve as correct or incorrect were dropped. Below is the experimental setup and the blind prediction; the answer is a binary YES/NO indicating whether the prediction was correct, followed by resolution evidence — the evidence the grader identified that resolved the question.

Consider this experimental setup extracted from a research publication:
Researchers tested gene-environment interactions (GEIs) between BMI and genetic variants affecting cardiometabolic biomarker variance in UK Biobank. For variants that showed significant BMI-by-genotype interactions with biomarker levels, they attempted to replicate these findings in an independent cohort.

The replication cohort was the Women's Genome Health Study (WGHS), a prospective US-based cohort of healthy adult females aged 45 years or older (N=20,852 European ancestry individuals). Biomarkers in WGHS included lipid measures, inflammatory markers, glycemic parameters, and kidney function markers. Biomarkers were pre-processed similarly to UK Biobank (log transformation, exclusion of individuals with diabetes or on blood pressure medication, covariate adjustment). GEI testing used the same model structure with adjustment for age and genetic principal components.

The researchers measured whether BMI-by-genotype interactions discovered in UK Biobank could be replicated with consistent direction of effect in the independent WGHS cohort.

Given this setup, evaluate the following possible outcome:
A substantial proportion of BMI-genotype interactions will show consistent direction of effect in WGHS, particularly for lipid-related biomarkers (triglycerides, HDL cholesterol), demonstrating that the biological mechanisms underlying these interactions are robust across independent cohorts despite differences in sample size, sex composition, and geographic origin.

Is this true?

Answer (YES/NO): NO